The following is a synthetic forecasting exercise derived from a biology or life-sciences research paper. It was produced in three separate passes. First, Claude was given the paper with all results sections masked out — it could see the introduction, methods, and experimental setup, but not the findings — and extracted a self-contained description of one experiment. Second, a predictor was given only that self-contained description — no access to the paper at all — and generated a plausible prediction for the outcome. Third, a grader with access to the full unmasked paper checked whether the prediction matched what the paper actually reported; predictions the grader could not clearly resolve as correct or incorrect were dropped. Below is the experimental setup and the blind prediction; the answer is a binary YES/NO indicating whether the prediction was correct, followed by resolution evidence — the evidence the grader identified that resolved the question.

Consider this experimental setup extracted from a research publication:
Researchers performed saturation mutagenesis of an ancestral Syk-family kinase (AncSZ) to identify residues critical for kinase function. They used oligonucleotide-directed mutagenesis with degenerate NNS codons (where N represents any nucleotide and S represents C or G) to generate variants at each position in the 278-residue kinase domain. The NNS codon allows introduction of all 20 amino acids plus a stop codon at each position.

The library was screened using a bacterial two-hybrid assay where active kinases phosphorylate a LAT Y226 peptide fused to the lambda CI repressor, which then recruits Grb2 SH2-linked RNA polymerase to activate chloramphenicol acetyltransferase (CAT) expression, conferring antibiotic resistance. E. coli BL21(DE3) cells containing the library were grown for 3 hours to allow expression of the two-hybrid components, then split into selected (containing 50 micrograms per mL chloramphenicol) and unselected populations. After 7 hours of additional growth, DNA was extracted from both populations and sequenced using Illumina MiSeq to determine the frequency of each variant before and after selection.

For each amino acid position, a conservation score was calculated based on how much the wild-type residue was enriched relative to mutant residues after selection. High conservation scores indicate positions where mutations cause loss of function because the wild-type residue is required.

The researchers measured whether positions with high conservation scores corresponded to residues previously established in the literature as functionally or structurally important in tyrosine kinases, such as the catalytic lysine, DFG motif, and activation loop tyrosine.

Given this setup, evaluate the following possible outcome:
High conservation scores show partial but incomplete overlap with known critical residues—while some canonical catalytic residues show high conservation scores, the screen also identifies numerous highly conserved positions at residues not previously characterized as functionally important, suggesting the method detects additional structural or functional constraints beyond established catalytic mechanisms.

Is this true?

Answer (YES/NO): NO